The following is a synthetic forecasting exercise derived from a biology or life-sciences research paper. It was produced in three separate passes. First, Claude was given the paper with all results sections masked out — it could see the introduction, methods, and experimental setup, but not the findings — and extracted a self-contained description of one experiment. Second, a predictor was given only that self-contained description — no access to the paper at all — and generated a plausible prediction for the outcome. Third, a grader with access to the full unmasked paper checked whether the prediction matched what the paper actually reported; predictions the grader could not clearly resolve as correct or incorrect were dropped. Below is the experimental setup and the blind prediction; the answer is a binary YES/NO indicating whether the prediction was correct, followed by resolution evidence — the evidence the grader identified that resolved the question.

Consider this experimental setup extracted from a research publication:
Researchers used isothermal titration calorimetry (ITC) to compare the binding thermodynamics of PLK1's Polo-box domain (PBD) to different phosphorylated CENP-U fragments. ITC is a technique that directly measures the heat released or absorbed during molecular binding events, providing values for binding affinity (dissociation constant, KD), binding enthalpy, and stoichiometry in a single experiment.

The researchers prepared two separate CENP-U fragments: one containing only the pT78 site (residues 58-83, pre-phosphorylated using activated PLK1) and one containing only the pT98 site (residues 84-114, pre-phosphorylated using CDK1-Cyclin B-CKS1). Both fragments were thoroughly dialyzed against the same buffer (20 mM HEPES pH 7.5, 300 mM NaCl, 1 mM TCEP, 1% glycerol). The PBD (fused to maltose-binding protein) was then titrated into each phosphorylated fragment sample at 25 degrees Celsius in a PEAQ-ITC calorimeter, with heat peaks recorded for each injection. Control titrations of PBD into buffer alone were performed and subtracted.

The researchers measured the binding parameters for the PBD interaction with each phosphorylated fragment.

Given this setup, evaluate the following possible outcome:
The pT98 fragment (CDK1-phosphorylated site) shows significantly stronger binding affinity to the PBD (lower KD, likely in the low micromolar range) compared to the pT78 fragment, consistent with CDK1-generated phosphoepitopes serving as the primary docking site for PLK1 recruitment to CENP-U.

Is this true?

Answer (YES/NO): NO